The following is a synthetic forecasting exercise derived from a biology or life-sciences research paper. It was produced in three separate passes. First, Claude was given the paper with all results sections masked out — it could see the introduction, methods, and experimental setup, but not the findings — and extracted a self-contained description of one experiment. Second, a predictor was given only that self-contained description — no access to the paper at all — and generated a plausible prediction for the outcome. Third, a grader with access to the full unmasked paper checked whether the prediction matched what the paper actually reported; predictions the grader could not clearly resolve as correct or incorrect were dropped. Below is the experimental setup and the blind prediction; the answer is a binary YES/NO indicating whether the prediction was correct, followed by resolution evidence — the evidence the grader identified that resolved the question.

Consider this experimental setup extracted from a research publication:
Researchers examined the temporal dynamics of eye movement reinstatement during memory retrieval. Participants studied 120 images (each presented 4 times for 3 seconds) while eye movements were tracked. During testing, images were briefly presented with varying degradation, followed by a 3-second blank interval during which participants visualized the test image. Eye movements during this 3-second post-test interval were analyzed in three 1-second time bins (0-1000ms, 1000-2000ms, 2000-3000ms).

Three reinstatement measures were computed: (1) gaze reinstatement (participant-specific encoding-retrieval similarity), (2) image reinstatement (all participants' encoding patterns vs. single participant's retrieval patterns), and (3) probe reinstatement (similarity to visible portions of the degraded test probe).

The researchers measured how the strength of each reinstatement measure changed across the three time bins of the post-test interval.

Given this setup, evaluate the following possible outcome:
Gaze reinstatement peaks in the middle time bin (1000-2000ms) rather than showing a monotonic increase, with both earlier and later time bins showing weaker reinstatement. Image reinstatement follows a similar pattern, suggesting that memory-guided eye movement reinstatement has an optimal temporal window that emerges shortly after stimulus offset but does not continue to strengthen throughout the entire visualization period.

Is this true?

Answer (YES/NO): NO